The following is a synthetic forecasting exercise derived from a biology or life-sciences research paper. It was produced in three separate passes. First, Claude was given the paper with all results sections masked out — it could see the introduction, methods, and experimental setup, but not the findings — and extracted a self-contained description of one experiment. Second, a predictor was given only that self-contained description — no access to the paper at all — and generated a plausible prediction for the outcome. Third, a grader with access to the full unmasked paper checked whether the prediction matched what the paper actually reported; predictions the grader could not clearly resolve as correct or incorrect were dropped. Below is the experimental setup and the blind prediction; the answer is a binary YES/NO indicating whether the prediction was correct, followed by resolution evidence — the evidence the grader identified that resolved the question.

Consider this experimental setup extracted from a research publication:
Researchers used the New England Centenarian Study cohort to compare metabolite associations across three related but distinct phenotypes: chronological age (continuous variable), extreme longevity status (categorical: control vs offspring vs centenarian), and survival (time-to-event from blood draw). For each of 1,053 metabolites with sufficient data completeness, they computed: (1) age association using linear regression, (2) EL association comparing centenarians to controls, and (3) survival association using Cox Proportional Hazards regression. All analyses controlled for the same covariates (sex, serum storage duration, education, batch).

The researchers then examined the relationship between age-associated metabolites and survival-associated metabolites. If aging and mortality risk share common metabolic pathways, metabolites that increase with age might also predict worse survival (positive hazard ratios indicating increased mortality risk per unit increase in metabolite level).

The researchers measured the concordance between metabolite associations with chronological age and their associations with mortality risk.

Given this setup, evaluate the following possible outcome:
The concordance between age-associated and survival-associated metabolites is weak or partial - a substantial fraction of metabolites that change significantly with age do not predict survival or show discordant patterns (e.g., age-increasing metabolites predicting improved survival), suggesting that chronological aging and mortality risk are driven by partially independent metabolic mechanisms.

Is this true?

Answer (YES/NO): YES